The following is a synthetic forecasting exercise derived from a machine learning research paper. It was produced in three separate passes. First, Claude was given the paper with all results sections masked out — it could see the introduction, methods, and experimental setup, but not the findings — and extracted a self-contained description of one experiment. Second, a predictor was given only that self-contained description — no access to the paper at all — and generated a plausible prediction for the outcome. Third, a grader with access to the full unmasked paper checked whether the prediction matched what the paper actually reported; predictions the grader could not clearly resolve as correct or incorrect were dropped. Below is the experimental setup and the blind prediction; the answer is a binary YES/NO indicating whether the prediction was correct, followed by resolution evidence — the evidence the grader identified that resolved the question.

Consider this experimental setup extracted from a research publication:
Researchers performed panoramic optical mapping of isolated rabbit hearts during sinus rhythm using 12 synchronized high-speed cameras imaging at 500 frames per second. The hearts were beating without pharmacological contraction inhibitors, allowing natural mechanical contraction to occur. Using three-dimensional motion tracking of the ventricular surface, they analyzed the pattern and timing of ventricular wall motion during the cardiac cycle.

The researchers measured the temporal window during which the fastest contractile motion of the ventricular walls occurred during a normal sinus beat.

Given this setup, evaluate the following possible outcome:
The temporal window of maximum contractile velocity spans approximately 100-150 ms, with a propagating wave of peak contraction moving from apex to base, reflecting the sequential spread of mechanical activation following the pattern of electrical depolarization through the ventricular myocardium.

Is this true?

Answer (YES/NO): NO